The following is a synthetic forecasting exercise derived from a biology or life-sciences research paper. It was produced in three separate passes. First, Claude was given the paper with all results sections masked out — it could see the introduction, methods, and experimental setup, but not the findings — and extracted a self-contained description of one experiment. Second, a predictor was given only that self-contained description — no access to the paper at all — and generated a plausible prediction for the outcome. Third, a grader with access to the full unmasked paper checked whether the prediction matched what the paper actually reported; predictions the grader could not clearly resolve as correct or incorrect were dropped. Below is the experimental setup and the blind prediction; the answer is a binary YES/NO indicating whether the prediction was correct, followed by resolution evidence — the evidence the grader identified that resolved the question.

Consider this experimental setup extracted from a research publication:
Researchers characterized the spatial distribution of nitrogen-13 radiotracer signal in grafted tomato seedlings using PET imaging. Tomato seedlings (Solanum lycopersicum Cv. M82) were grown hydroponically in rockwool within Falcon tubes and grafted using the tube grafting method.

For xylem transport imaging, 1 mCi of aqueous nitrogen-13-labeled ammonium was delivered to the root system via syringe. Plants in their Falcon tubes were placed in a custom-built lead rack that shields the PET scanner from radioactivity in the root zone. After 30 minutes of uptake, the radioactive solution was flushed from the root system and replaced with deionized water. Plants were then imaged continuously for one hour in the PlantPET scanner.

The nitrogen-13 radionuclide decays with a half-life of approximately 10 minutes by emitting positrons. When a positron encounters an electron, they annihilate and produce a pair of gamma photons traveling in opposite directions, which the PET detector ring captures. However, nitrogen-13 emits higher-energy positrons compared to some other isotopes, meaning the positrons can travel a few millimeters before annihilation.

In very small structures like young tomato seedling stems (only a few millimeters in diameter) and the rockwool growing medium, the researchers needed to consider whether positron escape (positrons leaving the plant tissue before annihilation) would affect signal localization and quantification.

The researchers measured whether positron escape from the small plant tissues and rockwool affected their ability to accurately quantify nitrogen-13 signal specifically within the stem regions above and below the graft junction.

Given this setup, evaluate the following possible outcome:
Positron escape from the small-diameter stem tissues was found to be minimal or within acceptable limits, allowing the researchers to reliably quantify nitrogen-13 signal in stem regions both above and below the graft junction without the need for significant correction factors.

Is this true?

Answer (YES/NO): NO